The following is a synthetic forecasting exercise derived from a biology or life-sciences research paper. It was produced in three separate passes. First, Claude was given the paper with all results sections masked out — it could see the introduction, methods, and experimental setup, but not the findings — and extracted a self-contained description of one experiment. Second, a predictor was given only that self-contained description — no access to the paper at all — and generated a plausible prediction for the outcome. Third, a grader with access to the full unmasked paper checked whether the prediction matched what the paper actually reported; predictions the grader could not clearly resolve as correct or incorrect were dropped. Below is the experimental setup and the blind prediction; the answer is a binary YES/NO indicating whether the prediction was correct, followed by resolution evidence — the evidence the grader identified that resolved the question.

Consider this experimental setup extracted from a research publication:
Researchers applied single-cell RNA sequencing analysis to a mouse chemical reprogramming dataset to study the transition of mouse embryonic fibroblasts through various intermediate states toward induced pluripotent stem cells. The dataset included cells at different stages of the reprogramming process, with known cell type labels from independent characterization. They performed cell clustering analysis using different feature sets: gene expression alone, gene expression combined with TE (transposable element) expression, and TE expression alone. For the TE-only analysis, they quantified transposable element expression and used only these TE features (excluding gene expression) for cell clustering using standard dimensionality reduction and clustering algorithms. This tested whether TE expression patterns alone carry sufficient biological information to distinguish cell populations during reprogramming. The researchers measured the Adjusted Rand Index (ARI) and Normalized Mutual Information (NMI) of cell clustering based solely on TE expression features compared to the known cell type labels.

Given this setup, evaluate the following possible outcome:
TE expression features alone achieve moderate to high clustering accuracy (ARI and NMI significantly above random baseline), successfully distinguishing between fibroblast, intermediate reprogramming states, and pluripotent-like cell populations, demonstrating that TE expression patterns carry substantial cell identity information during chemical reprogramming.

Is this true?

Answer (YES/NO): YES